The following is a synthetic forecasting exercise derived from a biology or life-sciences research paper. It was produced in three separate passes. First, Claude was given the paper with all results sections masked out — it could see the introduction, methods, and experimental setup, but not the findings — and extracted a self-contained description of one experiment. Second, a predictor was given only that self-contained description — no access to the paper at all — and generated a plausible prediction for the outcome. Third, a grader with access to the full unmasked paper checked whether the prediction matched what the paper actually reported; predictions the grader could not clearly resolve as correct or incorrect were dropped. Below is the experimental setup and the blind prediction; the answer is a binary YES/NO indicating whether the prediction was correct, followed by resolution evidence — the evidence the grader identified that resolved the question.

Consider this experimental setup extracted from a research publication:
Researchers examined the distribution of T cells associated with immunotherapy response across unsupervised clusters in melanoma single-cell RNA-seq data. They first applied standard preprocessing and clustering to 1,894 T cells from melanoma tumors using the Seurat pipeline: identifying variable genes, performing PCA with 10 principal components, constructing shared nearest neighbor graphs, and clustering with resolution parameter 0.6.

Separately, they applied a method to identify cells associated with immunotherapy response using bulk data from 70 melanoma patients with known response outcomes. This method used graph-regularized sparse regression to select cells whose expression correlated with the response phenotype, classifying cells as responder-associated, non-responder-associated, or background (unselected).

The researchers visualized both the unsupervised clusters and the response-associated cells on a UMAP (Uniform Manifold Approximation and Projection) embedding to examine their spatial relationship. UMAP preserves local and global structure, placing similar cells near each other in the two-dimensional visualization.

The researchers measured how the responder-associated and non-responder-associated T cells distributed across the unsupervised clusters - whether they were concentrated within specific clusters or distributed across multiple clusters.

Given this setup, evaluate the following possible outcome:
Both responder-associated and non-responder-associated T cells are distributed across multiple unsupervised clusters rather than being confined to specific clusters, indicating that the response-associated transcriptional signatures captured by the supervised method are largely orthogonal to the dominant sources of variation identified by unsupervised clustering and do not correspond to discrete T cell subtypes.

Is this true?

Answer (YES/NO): NO